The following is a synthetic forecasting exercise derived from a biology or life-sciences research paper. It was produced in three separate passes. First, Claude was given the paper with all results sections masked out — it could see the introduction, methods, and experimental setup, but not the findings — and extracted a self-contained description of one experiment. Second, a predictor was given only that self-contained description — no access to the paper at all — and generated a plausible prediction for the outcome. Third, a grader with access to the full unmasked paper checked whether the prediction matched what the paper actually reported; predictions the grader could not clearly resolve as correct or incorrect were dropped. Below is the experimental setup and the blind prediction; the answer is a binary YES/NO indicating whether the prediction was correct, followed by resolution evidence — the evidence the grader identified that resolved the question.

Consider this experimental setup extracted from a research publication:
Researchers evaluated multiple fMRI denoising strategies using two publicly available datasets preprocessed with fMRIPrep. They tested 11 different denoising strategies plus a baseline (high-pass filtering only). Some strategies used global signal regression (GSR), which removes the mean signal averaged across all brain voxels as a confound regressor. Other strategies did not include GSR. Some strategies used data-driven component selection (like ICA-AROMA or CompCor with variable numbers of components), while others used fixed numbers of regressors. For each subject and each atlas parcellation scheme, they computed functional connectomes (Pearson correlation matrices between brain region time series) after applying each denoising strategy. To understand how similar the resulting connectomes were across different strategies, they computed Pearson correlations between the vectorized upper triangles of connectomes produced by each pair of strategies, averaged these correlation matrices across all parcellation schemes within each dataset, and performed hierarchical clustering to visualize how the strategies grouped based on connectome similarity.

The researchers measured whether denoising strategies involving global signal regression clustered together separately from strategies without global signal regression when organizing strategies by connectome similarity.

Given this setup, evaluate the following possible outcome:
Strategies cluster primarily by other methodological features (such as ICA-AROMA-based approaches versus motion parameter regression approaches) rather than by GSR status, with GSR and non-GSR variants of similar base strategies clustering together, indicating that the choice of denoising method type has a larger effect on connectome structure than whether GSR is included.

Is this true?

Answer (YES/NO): NO